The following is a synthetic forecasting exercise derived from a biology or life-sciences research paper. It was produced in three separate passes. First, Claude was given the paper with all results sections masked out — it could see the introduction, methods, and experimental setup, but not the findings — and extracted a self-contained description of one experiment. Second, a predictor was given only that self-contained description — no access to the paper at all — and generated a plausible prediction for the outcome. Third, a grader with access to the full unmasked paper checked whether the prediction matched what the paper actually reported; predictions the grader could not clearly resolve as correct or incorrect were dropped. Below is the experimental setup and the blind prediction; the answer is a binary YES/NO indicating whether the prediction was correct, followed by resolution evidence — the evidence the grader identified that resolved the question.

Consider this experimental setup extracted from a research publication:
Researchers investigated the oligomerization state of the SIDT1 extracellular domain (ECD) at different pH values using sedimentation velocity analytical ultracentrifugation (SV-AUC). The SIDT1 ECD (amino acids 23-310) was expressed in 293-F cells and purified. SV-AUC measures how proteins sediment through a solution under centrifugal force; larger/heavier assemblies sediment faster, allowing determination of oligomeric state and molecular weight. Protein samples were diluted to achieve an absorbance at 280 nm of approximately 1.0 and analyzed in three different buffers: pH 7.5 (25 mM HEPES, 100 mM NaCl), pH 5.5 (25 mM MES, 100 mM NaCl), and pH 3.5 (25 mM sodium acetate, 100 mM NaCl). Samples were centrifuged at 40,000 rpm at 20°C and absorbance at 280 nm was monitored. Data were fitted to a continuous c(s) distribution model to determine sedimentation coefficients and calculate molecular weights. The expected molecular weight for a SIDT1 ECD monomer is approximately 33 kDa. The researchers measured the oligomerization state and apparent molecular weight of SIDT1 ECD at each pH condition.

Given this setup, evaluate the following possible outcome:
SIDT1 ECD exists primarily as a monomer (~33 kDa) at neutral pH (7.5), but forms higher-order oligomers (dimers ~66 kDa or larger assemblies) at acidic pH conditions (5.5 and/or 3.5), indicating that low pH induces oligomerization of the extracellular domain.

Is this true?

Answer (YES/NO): NO